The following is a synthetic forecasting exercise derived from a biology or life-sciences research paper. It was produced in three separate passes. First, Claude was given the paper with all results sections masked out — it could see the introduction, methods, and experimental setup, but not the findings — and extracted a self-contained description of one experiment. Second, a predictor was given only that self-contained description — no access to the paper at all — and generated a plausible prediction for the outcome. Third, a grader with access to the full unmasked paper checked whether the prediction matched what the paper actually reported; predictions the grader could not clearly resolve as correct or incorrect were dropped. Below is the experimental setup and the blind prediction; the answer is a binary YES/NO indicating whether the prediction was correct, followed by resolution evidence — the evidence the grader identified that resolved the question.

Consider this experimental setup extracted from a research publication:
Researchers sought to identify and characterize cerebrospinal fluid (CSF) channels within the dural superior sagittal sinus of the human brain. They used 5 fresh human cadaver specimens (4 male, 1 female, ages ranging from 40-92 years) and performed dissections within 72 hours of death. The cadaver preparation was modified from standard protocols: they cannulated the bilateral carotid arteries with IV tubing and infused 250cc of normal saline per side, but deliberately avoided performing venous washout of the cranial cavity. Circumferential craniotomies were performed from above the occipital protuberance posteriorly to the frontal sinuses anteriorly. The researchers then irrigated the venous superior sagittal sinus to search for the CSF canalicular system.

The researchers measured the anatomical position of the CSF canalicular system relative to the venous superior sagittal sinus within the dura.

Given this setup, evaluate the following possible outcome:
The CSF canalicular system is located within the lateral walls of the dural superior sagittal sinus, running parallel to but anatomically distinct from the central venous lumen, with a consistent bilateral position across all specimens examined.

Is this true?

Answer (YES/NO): NO